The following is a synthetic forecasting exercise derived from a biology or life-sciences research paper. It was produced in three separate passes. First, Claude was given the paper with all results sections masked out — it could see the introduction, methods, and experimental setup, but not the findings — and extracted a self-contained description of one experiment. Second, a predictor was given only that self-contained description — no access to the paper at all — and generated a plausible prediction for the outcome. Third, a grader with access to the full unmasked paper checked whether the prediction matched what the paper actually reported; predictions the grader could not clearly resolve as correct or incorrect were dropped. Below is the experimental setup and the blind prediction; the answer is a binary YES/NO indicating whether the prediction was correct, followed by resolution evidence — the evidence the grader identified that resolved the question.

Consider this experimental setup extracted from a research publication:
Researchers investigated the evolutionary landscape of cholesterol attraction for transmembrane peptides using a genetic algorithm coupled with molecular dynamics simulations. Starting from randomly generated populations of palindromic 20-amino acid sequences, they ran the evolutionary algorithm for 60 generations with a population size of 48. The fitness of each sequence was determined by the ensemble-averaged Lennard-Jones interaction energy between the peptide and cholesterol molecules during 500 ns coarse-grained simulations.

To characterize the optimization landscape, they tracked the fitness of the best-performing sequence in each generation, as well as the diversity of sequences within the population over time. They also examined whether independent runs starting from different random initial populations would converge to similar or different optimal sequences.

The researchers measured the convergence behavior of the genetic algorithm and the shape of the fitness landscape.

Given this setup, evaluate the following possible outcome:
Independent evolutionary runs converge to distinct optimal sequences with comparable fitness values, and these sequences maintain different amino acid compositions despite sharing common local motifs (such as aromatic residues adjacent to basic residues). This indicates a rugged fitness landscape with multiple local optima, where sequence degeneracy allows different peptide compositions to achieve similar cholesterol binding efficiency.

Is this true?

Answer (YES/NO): NO